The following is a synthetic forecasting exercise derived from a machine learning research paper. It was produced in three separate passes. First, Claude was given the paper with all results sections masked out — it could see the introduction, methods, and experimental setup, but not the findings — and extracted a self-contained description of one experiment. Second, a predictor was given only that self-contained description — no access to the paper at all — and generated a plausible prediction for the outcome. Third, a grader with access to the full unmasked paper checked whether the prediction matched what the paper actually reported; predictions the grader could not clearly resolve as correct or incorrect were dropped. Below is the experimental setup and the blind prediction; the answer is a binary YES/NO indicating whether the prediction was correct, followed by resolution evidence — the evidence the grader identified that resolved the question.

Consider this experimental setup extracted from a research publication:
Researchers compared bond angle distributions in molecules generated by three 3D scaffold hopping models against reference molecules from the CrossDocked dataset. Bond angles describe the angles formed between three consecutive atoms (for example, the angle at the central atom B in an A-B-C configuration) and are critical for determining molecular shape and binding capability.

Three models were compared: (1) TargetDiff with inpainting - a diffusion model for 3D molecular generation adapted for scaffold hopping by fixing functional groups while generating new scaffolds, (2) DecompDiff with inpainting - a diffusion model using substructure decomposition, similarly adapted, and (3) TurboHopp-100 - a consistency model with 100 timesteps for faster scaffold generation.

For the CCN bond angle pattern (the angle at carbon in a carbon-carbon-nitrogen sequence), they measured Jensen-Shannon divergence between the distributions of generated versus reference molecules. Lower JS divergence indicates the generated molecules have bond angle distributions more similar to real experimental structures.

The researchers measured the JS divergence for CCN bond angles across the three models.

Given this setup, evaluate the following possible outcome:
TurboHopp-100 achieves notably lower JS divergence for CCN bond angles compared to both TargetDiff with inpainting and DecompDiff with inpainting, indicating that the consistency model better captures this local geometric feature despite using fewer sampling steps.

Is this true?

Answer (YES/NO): NO